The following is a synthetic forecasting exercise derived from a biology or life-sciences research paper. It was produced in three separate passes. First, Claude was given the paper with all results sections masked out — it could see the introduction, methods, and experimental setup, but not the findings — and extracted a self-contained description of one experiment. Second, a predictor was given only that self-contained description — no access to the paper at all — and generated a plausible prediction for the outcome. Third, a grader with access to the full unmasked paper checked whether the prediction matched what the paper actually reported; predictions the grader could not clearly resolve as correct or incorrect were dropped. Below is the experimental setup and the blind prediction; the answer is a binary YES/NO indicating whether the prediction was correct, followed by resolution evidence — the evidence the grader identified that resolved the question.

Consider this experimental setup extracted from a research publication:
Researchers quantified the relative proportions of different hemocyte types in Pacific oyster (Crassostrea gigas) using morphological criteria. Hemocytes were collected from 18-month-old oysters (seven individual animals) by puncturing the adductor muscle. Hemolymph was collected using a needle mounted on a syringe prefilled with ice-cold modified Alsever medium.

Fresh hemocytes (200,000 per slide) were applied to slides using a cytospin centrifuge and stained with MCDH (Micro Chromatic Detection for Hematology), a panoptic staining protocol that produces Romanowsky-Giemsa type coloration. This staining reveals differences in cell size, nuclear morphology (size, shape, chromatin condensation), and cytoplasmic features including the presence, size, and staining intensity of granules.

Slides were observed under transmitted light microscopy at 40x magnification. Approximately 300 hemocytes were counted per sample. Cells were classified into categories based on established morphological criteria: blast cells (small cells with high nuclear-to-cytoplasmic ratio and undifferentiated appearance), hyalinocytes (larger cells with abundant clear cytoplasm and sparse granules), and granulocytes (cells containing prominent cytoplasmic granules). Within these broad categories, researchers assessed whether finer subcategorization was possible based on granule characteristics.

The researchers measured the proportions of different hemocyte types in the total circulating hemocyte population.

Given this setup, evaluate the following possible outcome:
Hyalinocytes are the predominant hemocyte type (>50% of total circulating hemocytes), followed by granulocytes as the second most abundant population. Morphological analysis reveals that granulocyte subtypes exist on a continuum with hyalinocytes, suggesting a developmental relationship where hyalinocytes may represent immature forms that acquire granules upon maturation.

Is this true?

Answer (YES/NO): NO